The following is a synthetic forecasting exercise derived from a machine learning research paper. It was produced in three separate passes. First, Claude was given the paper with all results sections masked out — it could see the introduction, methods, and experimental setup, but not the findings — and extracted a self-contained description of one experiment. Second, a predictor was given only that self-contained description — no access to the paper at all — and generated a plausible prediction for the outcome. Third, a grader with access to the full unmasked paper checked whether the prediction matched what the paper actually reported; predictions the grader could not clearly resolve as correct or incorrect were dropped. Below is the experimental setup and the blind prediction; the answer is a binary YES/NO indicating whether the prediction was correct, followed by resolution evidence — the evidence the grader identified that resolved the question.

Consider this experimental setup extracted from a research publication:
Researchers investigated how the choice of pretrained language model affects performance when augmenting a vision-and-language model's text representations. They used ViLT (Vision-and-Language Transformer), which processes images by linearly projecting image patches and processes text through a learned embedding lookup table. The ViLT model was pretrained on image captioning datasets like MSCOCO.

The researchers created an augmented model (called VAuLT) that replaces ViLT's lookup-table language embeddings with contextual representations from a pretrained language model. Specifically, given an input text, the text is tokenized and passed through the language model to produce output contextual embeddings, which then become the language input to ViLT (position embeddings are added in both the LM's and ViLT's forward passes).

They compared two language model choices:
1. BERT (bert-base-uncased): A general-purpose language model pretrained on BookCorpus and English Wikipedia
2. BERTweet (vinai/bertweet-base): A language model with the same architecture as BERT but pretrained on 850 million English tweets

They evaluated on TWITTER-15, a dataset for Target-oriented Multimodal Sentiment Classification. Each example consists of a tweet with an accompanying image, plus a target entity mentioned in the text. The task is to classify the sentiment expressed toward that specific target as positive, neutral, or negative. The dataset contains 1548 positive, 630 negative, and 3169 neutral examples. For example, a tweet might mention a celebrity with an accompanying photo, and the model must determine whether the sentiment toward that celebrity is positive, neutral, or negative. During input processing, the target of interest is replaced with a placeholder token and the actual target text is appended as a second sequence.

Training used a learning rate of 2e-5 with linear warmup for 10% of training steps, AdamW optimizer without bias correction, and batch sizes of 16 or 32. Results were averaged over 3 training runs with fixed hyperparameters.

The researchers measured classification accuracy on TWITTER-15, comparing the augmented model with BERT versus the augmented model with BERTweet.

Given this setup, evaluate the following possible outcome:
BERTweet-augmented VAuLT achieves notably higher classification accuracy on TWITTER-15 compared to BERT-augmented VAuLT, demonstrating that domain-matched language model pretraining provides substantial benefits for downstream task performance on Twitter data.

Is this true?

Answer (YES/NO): YES